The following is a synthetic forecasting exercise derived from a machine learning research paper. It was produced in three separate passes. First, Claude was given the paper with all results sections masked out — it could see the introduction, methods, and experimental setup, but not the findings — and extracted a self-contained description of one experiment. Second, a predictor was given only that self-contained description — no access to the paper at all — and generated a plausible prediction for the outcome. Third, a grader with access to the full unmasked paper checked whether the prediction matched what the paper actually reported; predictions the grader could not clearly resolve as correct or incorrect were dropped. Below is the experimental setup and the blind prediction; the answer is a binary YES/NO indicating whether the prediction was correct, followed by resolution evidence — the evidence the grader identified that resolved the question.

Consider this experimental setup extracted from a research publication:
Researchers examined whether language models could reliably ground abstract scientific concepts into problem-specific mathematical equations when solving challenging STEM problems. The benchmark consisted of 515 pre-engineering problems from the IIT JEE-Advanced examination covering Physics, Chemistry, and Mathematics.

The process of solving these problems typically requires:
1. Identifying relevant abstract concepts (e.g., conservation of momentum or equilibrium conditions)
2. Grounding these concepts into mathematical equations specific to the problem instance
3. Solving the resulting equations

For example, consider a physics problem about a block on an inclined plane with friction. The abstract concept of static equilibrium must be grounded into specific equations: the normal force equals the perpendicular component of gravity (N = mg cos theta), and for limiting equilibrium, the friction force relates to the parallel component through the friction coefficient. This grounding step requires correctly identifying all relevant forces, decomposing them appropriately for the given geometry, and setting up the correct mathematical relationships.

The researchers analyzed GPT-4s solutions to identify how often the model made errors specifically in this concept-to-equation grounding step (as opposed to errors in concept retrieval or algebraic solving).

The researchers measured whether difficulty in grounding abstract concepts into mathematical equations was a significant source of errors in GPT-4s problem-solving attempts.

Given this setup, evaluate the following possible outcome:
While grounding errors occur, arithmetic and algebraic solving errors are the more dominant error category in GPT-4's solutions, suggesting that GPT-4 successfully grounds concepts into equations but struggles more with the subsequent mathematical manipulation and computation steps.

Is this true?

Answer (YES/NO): NO